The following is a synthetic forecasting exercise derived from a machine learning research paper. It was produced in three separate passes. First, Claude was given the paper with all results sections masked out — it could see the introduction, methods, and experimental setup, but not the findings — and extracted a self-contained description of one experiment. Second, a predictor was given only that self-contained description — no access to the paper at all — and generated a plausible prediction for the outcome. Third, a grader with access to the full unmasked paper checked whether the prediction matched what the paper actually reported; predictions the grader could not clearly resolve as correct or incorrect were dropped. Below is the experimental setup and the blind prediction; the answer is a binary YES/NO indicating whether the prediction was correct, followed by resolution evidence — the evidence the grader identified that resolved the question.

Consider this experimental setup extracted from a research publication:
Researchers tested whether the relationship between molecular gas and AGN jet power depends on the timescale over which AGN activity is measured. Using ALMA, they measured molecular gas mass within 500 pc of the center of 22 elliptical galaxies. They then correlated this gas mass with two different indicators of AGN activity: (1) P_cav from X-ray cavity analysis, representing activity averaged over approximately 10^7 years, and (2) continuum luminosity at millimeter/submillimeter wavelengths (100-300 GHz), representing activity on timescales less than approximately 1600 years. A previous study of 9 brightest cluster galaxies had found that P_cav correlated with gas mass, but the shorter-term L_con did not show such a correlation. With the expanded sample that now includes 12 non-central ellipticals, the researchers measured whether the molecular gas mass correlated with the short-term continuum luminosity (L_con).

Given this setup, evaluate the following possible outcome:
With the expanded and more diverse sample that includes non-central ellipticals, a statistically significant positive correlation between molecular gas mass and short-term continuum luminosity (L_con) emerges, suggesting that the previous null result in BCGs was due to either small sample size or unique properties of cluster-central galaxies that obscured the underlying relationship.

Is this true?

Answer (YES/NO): YES